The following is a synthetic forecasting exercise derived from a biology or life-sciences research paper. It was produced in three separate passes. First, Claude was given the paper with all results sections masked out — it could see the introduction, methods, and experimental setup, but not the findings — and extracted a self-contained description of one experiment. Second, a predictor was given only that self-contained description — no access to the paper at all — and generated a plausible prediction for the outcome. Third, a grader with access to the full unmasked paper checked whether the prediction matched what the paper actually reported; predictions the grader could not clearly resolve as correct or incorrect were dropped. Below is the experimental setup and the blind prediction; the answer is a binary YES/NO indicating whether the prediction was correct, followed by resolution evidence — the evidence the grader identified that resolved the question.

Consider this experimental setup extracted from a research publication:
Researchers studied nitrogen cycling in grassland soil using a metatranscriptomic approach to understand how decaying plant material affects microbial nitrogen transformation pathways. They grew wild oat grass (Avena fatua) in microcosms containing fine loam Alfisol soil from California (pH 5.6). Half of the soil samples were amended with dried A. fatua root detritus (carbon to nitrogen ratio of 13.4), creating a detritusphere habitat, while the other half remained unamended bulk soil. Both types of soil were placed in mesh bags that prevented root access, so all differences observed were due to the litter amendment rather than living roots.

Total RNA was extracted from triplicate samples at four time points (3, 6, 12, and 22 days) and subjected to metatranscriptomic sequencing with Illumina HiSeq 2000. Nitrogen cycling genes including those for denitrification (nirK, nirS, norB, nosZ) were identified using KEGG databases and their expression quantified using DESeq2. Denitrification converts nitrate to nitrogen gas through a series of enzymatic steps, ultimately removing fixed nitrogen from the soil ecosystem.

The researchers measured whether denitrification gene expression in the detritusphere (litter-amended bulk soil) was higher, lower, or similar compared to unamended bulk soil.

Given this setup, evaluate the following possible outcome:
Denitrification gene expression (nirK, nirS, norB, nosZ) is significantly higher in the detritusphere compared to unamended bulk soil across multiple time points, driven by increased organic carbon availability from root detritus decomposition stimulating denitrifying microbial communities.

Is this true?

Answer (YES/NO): NO